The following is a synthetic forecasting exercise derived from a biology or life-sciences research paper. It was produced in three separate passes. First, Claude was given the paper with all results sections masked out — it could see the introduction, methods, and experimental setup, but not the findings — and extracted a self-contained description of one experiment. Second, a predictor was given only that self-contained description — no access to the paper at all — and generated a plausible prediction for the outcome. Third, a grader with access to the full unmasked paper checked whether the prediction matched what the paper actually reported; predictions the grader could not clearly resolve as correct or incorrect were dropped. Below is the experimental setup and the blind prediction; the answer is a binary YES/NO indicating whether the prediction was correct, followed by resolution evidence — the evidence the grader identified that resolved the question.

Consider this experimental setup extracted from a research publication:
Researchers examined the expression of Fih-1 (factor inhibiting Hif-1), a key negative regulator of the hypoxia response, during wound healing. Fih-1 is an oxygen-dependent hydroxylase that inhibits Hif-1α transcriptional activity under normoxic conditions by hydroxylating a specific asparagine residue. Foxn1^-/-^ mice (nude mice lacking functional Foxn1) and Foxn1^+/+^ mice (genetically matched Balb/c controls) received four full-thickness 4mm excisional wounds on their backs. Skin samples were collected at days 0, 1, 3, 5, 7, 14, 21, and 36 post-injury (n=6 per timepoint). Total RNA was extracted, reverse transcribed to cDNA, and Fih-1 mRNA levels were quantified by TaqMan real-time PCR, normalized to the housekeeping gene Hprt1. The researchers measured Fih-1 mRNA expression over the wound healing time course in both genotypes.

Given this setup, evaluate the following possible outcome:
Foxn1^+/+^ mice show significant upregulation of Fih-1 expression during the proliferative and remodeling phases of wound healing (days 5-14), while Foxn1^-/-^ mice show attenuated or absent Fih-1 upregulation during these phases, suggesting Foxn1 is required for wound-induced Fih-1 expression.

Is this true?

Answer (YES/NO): NO